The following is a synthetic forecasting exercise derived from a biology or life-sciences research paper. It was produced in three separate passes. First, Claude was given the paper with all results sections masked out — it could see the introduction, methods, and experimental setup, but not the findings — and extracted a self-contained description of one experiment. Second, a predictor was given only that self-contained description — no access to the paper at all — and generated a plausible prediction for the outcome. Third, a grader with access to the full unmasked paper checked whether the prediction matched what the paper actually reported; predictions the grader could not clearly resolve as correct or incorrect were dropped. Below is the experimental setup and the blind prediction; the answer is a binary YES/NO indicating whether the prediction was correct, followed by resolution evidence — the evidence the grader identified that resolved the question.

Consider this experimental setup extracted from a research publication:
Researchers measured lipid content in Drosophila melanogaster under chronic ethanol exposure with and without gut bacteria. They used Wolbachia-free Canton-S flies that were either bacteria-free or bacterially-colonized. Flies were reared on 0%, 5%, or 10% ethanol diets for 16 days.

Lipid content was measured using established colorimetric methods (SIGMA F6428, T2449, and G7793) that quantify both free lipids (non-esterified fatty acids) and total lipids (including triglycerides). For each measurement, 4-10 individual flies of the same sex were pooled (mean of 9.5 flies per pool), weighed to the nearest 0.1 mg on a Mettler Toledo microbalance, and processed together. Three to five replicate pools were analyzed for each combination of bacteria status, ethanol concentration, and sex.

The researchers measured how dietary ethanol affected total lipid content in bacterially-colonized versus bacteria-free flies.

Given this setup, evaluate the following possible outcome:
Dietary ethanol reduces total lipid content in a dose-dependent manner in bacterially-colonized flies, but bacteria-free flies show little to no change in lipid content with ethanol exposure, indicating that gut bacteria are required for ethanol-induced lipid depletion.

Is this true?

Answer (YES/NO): NO